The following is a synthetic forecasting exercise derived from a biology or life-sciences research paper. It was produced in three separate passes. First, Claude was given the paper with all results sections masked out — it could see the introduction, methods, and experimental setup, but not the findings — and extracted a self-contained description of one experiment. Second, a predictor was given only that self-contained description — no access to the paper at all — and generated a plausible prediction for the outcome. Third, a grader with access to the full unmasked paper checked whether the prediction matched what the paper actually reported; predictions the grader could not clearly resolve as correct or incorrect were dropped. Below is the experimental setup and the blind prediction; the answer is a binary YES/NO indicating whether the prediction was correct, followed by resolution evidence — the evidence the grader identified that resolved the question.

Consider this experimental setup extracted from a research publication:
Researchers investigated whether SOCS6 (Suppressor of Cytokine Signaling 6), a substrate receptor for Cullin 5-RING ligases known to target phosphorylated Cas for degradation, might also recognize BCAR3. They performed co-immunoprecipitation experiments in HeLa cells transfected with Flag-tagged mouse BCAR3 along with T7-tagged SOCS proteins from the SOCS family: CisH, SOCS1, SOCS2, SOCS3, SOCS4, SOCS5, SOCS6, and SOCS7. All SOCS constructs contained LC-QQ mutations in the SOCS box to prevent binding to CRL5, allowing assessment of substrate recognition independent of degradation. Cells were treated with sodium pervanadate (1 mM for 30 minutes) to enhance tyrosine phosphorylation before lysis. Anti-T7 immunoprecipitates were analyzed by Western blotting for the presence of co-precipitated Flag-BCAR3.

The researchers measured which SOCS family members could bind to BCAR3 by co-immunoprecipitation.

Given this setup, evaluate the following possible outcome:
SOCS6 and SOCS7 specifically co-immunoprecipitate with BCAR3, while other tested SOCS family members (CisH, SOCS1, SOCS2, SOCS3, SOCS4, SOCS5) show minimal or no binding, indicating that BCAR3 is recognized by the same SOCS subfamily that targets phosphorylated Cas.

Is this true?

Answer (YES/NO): NO